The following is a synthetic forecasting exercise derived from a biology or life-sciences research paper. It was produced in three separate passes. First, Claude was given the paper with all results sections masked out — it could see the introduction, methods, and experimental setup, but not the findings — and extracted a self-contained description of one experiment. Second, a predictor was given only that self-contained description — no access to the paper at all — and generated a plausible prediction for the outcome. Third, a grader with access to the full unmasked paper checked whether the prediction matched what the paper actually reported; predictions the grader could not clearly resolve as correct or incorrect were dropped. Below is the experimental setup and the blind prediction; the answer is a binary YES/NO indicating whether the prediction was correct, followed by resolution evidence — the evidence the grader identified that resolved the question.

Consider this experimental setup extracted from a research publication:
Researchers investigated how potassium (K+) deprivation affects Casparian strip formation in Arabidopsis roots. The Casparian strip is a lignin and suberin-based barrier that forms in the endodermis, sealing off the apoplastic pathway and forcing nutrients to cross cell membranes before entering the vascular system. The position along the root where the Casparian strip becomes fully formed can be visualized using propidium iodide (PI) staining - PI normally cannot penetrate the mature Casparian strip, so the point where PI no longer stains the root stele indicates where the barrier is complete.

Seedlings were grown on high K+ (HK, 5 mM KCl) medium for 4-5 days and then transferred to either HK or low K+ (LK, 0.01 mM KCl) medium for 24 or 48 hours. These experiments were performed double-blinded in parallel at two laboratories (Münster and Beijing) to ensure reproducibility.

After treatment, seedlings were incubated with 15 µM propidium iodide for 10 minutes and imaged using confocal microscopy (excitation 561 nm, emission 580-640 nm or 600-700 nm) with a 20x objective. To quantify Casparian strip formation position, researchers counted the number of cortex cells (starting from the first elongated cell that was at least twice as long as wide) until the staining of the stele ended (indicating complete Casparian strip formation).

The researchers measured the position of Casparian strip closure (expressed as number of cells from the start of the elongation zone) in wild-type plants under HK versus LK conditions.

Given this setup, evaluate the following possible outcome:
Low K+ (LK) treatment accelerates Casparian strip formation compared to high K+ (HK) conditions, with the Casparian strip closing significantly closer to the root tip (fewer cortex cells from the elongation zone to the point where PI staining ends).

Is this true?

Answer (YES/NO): YES